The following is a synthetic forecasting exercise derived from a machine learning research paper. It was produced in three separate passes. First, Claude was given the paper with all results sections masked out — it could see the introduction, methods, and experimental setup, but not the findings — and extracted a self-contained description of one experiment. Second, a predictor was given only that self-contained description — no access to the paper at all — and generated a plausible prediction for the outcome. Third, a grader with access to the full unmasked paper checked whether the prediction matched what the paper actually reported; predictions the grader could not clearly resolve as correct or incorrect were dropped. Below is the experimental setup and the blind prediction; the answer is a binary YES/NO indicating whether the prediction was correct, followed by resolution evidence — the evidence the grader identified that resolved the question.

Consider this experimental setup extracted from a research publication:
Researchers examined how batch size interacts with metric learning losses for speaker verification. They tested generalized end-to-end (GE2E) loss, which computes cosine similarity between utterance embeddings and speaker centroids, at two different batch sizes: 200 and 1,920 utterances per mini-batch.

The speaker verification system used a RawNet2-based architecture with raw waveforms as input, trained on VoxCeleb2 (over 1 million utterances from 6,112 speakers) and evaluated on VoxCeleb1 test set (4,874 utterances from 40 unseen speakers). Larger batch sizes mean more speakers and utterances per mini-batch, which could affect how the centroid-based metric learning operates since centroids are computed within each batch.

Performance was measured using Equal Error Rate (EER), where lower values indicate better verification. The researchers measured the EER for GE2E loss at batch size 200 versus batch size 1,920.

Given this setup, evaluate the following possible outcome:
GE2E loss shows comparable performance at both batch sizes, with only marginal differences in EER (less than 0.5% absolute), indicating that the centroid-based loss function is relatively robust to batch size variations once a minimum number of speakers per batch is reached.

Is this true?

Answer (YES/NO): YES